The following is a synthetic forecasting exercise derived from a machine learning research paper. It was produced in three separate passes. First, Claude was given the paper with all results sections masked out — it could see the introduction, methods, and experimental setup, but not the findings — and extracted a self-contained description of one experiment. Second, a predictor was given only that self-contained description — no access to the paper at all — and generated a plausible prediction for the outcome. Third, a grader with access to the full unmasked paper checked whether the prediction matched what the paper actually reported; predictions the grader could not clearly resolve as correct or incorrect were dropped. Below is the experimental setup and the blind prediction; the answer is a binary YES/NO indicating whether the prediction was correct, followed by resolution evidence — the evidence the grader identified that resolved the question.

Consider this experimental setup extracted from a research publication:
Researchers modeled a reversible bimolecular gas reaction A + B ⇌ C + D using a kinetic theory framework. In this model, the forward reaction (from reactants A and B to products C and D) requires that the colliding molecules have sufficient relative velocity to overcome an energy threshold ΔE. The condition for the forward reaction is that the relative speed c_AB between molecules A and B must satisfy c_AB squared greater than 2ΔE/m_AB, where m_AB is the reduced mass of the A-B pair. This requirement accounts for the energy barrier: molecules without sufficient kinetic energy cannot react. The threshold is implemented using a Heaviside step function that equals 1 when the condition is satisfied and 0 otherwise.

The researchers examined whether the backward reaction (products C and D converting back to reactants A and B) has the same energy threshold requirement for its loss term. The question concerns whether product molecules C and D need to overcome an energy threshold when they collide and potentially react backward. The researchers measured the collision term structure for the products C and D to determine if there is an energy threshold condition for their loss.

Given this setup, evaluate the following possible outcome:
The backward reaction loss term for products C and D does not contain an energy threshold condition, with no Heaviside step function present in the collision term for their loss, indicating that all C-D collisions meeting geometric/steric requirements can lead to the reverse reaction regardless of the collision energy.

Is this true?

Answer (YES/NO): YES